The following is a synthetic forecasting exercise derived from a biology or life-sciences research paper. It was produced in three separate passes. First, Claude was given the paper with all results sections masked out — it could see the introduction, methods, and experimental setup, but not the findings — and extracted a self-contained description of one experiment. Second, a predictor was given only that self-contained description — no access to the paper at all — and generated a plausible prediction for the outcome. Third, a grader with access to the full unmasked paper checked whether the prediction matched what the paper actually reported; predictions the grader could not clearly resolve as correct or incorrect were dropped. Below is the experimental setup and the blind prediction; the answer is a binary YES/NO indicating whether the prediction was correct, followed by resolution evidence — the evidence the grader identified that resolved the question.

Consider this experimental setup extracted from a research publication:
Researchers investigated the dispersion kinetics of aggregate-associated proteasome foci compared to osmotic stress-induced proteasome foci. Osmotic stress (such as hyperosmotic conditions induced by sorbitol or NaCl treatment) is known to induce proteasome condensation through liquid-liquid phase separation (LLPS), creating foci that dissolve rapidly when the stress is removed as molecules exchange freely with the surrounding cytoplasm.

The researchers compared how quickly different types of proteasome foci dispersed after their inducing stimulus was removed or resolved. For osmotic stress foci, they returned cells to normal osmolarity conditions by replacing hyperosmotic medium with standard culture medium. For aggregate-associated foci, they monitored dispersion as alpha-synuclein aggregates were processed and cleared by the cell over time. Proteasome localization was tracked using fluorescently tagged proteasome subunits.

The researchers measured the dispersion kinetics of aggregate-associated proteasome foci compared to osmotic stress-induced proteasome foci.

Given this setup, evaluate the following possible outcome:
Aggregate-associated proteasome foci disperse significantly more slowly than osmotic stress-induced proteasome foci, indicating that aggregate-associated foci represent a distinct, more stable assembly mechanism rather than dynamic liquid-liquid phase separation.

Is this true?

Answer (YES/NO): YES